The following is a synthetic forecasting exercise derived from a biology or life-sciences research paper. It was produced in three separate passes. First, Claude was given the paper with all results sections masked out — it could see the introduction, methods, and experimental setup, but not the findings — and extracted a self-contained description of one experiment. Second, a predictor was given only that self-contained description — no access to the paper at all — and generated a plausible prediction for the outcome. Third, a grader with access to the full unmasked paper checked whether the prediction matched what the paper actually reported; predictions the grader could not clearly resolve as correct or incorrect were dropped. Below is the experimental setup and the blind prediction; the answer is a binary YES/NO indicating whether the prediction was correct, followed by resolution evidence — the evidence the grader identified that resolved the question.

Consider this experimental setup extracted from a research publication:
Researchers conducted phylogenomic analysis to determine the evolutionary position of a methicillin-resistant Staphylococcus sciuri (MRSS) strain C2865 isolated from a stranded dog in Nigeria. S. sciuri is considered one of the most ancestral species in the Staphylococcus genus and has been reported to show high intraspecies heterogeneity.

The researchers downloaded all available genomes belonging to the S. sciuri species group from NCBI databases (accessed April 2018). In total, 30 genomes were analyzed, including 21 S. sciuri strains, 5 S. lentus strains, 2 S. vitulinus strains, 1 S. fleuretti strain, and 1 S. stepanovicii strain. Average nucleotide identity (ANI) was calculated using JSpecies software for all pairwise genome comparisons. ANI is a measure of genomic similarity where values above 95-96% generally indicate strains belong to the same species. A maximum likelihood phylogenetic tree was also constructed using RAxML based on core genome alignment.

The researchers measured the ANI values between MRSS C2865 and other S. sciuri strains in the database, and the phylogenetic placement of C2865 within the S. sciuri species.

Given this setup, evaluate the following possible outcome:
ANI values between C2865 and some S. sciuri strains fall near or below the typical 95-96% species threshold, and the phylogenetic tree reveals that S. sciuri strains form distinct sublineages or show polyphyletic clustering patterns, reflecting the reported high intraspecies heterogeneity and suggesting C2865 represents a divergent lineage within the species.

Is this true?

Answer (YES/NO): YES